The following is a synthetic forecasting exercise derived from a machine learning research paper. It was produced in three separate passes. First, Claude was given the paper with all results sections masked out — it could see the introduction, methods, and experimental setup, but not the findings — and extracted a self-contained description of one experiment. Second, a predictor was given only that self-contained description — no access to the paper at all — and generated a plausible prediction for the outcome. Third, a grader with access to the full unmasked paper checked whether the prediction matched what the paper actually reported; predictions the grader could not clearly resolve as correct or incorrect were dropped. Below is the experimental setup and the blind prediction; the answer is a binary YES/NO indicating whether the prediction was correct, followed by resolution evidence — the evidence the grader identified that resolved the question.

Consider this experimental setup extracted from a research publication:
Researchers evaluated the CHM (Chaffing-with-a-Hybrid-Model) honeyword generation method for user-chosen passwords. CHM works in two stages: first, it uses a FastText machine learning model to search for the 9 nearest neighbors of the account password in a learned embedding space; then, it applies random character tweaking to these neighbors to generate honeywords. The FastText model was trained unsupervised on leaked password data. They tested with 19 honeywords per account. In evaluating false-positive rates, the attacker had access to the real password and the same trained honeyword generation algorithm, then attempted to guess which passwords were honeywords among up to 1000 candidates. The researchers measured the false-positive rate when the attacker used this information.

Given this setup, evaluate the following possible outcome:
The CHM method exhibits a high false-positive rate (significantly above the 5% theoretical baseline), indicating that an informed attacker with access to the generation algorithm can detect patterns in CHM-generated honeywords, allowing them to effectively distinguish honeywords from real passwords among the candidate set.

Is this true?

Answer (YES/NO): YES